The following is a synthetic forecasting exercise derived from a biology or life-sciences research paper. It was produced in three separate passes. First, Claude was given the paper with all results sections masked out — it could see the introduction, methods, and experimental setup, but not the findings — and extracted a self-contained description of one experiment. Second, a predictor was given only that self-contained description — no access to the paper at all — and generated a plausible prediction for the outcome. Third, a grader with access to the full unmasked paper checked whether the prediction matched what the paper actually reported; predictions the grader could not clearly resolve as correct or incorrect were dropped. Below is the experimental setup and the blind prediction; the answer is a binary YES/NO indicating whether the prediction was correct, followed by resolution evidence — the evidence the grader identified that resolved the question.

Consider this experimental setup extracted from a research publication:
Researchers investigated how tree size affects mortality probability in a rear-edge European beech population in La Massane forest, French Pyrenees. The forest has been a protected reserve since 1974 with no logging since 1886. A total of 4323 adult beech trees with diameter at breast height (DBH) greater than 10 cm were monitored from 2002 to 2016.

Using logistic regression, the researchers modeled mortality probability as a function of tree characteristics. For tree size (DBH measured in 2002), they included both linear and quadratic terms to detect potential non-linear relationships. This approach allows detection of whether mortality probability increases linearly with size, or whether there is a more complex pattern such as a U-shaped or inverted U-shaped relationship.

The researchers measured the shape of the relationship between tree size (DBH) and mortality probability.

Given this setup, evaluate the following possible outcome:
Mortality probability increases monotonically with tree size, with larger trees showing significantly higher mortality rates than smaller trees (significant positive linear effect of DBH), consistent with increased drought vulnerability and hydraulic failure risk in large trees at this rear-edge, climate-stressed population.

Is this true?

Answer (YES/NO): NO